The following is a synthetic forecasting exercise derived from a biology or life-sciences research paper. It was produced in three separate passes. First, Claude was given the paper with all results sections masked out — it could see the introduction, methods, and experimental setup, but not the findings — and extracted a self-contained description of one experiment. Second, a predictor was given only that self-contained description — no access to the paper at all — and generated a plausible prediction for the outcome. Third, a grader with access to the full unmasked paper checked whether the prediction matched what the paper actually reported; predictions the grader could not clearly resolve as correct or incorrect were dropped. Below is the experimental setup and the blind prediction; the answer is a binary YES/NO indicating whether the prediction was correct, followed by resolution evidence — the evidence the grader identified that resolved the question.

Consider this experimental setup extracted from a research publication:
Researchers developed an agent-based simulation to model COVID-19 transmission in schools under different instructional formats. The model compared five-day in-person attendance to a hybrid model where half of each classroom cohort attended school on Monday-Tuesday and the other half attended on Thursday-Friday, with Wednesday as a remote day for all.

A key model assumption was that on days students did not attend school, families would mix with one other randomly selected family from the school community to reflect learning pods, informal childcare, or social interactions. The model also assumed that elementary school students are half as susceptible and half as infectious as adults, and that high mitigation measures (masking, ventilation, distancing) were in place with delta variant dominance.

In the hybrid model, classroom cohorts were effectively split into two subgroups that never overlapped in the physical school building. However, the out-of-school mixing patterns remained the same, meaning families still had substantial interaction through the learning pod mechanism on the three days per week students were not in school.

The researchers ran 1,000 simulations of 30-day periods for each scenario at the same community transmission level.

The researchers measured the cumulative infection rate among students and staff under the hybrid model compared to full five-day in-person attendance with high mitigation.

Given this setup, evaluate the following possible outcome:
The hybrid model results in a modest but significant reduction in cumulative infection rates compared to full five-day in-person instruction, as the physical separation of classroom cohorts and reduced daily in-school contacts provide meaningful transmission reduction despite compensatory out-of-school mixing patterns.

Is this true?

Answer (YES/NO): NO